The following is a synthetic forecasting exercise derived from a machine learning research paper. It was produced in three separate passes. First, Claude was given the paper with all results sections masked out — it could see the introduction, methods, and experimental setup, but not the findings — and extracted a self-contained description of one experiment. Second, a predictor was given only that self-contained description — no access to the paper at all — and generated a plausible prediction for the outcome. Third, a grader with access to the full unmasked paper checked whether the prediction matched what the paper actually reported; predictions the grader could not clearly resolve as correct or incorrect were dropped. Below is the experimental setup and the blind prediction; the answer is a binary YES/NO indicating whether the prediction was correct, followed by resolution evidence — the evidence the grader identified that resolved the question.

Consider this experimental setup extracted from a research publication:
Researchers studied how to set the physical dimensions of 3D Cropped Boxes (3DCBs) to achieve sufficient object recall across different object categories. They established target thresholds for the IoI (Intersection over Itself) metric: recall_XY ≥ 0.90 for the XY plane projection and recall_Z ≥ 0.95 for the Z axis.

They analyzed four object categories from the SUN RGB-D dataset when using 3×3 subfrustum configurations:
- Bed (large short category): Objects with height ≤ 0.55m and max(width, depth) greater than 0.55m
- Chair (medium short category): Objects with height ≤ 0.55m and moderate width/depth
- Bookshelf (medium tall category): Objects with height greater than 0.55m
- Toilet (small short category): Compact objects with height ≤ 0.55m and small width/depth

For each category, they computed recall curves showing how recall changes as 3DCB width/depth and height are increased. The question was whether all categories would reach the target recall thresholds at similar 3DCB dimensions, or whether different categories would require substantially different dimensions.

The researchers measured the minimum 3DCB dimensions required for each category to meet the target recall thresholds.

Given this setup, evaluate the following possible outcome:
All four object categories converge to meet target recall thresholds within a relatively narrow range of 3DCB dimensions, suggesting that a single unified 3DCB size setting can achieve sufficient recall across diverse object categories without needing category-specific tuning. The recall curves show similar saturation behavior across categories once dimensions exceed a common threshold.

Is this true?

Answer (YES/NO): NO